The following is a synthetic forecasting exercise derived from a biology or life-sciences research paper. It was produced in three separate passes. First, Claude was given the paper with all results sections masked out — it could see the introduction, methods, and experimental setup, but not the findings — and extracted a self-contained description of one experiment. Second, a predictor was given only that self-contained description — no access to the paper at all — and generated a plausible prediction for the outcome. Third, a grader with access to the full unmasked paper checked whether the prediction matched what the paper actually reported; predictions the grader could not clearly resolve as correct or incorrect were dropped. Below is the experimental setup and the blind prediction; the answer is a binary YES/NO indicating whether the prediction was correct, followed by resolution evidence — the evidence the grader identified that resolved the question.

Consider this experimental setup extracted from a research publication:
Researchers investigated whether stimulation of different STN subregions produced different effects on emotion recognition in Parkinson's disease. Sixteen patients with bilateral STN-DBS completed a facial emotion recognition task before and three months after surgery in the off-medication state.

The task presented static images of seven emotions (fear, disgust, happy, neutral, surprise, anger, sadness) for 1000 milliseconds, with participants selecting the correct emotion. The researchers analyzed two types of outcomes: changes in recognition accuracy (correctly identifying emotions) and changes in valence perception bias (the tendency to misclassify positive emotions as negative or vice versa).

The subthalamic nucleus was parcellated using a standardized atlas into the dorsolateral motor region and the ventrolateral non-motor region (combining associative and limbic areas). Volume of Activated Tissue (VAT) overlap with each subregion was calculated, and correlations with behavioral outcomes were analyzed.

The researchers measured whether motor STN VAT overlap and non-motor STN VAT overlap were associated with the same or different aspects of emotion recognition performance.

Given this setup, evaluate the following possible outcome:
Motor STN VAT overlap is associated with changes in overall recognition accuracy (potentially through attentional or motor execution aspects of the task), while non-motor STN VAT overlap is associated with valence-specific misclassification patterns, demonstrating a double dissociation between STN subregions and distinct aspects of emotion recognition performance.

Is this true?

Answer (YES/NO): NO